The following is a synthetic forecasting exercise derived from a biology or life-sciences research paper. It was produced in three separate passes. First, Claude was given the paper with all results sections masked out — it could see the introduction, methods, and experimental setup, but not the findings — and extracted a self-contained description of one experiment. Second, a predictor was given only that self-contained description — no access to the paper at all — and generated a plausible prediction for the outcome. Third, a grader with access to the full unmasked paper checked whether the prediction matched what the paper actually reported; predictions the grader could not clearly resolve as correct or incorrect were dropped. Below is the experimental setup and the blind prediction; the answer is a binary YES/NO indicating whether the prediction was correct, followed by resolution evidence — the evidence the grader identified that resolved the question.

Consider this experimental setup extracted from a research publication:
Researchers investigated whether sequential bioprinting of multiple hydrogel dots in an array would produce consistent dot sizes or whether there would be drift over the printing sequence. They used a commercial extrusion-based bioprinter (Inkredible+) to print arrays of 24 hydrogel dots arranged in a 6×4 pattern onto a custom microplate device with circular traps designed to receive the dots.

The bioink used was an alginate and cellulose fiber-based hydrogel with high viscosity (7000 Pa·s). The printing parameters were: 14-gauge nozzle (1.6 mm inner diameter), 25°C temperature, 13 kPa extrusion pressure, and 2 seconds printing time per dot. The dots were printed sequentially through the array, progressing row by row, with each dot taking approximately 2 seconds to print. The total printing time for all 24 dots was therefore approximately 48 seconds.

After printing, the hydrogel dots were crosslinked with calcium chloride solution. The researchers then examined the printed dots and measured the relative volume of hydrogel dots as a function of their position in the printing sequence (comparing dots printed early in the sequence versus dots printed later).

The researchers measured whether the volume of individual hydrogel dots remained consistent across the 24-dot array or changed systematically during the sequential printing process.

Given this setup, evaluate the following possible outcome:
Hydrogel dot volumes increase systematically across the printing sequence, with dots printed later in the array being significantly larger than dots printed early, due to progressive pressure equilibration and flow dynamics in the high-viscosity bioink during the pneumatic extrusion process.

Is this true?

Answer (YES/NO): YES